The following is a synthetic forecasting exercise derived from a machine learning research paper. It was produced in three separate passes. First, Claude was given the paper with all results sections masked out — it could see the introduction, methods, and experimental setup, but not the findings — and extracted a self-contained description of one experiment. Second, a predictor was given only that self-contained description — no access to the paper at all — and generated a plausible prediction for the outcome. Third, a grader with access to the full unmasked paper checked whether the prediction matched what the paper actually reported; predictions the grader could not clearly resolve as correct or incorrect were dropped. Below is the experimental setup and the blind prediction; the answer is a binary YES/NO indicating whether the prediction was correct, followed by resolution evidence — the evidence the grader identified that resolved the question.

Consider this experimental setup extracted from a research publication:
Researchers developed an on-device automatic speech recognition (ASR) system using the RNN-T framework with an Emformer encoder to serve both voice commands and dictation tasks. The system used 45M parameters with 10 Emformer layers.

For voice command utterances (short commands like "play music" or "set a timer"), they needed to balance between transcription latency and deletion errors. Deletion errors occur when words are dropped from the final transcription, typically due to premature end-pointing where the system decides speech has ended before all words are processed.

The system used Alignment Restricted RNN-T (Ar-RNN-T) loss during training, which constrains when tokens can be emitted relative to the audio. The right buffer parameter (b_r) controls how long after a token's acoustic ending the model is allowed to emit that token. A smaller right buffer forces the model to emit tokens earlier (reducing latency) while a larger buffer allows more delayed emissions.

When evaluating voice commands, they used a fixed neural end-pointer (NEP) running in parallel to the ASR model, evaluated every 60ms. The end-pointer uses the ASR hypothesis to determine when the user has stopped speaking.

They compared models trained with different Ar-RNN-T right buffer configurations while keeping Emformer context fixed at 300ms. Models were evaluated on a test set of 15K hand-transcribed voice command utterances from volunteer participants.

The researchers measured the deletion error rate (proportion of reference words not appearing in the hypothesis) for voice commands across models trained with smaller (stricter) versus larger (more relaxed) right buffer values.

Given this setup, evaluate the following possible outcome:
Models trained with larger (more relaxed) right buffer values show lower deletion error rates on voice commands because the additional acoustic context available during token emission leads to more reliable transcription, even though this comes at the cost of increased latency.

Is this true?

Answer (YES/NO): NO